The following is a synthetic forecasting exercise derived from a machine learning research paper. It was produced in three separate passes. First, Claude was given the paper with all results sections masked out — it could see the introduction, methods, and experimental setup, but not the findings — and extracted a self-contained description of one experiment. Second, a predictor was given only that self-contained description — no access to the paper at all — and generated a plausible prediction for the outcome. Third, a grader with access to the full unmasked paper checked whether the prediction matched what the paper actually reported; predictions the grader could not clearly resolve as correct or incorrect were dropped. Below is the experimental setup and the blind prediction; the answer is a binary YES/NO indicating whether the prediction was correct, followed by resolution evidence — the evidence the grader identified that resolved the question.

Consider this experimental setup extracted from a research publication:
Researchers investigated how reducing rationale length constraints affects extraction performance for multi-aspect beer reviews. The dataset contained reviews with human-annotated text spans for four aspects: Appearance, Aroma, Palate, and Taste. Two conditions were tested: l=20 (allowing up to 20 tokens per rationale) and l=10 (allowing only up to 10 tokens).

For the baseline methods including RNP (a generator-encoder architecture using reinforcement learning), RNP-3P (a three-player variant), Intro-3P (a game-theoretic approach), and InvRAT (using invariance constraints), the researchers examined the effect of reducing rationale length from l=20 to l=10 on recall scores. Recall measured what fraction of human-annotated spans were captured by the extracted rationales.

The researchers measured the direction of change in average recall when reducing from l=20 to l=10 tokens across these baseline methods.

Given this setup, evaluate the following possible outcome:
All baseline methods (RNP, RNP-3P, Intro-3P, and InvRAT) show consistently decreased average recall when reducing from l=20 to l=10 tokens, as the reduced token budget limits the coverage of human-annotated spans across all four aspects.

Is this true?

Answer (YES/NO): YES